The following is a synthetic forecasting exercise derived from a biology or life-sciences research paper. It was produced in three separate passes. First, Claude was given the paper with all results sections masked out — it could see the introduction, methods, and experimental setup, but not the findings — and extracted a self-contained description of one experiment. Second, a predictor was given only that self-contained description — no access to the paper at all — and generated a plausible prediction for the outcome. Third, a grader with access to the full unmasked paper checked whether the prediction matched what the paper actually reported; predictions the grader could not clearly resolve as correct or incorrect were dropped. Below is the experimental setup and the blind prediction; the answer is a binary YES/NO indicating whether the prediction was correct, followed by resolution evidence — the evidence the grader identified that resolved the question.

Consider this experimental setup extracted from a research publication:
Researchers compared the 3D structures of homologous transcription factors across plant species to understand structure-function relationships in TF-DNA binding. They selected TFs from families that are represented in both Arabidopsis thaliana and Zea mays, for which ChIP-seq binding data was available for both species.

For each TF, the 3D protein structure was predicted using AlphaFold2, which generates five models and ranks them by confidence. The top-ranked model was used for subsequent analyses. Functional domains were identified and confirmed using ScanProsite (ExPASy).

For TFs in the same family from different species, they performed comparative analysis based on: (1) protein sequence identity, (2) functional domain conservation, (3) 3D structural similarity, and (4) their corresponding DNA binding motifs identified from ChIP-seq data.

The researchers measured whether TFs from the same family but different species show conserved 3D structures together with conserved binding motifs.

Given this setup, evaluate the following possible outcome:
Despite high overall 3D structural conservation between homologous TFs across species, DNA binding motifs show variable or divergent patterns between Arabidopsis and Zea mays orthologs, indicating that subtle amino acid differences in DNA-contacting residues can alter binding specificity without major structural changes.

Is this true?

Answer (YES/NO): NO